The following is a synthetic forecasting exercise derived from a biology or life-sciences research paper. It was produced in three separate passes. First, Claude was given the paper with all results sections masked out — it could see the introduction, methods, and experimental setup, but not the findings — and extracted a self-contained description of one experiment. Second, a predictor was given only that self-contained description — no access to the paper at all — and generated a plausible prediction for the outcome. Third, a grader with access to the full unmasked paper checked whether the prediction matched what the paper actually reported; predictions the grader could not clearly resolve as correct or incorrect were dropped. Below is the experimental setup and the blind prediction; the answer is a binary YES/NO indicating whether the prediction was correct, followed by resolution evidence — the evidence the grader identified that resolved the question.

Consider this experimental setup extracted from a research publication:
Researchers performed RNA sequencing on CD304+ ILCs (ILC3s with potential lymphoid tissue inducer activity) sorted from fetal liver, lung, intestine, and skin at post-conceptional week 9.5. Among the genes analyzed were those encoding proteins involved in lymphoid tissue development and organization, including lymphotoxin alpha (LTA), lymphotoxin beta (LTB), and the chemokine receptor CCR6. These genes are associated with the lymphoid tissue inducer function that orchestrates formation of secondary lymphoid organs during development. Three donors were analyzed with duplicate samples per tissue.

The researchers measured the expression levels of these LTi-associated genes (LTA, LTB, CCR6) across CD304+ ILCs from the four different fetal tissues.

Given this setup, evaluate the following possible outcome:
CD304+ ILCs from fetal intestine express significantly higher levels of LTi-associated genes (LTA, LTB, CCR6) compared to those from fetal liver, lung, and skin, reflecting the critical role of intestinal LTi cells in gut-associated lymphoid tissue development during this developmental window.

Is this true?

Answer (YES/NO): NO